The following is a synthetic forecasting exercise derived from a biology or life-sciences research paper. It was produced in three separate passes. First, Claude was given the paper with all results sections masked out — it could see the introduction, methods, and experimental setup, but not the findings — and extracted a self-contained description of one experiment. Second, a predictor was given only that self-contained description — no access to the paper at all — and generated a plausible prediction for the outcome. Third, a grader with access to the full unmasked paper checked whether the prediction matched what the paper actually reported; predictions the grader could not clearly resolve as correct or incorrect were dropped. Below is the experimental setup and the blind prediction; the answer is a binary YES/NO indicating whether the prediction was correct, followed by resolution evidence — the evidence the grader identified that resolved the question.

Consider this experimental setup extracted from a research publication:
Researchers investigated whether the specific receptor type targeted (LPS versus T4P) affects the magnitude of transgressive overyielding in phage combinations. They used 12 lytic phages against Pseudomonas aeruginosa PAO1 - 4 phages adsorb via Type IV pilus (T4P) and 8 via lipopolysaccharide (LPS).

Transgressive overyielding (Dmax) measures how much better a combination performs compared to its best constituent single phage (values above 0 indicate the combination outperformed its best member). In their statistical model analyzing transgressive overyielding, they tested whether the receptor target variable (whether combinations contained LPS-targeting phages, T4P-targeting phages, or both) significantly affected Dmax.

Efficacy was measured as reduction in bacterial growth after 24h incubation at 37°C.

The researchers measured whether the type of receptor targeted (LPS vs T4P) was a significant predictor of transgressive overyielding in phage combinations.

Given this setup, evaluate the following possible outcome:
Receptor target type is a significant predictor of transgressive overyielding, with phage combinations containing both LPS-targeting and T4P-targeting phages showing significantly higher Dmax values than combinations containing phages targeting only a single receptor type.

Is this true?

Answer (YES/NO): NO